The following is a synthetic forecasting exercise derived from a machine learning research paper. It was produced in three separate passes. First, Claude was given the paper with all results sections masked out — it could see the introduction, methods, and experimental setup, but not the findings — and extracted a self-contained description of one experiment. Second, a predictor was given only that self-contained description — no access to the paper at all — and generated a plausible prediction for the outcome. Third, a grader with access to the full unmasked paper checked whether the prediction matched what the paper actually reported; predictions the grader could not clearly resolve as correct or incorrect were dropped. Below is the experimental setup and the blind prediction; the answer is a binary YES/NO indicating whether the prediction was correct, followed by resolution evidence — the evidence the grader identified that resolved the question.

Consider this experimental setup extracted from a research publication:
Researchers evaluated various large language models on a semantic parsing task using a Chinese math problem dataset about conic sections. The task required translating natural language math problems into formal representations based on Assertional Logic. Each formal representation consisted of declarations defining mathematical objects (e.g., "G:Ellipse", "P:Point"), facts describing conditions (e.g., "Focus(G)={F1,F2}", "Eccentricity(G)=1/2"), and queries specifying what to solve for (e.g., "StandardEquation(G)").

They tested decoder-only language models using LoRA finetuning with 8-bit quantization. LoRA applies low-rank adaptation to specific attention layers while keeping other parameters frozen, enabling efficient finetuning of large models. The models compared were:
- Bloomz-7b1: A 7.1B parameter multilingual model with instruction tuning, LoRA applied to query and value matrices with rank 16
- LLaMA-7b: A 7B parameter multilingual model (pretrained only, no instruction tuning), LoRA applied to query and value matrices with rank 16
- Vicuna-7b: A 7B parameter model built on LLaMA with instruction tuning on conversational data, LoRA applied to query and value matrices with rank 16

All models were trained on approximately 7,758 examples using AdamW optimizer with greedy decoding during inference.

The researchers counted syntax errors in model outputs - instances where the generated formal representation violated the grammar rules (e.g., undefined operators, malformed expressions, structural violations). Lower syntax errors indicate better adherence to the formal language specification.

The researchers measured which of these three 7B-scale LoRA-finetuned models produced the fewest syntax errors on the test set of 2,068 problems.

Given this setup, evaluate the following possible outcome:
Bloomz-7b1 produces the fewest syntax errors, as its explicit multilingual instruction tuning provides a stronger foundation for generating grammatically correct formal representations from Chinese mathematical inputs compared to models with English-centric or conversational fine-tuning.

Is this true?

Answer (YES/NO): NO